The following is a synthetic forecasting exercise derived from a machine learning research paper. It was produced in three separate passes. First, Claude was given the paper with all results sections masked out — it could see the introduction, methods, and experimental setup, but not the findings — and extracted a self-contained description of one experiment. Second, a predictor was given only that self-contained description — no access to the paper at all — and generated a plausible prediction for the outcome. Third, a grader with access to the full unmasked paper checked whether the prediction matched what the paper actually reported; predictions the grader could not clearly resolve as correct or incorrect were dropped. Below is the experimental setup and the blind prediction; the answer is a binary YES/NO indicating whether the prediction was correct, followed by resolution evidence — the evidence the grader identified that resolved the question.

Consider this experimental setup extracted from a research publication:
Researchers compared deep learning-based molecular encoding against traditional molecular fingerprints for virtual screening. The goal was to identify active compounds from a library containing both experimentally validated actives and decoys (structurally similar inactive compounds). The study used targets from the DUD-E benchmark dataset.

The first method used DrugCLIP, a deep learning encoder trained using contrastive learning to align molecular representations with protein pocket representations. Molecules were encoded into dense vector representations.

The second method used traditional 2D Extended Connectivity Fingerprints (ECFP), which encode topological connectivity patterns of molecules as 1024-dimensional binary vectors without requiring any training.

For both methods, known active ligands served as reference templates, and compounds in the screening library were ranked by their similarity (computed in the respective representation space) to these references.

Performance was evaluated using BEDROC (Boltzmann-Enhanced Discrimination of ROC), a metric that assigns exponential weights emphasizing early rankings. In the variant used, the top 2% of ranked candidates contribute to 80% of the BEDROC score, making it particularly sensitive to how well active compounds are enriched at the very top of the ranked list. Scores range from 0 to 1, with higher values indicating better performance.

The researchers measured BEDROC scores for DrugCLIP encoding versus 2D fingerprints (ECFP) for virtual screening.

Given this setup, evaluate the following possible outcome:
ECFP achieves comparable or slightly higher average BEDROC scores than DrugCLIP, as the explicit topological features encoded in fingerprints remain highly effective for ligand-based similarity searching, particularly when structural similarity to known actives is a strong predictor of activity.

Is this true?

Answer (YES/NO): NO